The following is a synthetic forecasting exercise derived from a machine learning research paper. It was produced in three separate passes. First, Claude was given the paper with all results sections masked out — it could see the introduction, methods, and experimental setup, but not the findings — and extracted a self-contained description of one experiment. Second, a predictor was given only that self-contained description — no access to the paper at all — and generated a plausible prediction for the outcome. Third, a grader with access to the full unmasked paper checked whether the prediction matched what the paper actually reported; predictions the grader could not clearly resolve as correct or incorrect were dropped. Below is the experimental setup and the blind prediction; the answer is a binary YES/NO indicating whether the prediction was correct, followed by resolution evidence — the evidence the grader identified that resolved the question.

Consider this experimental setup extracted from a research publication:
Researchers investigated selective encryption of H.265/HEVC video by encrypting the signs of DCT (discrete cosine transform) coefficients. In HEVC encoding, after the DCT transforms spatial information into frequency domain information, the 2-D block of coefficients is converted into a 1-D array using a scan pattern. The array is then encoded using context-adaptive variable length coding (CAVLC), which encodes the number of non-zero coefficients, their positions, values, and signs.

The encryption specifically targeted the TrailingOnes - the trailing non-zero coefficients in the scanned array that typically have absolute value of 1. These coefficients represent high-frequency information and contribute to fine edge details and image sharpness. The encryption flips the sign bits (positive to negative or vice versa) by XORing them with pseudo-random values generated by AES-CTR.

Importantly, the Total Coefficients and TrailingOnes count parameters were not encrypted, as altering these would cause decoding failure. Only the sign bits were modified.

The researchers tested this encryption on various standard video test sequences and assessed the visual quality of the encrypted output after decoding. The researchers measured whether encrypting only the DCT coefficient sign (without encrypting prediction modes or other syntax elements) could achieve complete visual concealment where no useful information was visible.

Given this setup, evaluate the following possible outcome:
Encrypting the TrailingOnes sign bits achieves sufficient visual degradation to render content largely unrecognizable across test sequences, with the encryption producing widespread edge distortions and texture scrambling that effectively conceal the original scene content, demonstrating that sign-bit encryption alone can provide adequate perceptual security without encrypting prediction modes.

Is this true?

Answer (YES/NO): NO